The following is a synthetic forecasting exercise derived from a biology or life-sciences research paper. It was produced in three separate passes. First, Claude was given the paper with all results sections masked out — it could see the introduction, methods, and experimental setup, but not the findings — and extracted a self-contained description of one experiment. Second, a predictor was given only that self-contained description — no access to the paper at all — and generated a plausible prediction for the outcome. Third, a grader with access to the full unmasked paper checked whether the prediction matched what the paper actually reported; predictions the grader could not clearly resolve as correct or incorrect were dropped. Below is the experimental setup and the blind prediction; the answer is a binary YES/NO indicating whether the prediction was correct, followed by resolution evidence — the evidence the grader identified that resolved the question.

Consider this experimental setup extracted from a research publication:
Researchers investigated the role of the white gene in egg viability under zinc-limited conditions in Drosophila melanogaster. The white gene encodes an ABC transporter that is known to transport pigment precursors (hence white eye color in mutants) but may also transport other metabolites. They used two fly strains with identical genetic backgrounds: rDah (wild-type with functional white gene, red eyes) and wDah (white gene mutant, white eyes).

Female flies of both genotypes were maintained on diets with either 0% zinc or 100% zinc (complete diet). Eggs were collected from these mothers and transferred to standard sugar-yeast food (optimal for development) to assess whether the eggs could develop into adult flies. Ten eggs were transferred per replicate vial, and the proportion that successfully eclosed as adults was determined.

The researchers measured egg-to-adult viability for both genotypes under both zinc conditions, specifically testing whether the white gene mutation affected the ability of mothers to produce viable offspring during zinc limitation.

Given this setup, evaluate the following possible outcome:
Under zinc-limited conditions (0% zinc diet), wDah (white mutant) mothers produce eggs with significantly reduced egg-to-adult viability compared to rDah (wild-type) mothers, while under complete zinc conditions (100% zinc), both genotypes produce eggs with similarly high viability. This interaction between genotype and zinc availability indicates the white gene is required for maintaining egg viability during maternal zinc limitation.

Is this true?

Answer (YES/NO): NO